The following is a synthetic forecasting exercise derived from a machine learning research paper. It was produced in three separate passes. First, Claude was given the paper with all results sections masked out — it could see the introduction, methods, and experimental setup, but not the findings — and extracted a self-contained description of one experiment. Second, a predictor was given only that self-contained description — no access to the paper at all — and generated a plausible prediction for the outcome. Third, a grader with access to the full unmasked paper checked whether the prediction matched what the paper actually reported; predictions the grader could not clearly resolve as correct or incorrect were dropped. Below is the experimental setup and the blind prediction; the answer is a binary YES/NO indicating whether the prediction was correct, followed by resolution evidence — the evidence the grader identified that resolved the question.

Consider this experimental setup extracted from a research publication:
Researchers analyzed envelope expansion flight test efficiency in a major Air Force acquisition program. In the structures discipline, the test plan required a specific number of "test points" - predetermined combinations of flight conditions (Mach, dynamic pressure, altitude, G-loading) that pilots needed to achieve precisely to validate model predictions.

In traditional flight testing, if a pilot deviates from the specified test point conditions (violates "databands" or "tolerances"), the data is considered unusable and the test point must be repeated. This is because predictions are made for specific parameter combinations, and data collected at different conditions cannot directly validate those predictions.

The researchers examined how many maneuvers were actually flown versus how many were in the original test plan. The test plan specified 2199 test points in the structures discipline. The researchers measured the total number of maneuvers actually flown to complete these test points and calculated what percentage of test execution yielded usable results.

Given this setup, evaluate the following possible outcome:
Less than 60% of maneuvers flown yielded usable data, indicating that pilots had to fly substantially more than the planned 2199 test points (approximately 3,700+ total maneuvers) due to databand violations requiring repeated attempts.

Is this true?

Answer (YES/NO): NO